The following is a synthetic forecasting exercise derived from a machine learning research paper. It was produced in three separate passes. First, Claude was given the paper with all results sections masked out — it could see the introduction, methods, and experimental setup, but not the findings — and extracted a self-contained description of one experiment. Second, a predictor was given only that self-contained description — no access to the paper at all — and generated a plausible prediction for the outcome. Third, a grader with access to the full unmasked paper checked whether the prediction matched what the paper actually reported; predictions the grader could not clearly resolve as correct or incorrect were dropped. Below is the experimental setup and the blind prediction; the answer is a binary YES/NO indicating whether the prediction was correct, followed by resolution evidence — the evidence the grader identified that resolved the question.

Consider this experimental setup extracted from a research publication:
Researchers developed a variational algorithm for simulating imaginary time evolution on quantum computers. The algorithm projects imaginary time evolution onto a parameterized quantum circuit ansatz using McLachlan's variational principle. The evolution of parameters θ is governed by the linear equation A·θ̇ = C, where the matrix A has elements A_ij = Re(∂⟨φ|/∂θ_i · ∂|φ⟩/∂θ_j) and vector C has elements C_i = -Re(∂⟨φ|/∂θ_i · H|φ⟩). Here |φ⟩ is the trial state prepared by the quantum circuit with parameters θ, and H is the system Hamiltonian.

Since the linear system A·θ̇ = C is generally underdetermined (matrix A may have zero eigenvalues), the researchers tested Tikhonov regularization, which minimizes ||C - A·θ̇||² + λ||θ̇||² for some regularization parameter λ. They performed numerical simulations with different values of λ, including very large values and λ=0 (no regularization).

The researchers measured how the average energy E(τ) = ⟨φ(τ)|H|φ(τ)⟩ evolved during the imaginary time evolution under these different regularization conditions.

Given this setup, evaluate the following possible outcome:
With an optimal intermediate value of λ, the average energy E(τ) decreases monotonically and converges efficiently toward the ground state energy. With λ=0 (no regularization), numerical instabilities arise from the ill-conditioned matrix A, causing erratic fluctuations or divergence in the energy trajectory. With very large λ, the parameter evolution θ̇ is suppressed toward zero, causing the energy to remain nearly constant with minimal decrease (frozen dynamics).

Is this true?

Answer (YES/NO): NO